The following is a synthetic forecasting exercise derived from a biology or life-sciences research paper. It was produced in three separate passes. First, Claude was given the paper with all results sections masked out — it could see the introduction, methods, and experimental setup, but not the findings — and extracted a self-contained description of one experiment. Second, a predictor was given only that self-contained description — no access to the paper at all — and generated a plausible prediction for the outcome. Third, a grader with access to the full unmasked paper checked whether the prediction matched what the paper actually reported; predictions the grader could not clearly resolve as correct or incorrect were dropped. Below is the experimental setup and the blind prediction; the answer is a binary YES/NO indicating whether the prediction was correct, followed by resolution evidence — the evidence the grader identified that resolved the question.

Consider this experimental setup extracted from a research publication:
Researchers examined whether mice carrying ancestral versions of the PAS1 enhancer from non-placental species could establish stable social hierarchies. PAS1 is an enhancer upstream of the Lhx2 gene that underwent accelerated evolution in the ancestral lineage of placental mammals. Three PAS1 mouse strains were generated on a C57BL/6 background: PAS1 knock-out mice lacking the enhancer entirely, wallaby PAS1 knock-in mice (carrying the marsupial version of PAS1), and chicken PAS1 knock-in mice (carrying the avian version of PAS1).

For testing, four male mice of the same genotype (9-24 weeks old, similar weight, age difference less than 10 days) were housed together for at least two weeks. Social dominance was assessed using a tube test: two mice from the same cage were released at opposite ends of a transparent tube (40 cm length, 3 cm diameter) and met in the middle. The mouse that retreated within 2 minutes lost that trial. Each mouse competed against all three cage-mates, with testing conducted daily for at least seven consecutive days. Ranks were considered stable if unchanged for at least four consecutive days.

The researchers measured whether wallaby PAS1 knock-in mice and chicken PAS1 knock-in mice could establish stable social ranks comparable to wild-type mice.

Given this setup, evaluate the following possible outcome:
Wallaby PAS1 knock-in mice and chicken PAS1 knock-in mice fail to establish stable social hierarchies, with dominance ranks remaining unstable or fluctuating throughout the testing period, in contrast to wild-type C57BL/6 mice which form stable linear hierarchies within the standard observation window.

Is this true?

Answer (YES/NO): NO